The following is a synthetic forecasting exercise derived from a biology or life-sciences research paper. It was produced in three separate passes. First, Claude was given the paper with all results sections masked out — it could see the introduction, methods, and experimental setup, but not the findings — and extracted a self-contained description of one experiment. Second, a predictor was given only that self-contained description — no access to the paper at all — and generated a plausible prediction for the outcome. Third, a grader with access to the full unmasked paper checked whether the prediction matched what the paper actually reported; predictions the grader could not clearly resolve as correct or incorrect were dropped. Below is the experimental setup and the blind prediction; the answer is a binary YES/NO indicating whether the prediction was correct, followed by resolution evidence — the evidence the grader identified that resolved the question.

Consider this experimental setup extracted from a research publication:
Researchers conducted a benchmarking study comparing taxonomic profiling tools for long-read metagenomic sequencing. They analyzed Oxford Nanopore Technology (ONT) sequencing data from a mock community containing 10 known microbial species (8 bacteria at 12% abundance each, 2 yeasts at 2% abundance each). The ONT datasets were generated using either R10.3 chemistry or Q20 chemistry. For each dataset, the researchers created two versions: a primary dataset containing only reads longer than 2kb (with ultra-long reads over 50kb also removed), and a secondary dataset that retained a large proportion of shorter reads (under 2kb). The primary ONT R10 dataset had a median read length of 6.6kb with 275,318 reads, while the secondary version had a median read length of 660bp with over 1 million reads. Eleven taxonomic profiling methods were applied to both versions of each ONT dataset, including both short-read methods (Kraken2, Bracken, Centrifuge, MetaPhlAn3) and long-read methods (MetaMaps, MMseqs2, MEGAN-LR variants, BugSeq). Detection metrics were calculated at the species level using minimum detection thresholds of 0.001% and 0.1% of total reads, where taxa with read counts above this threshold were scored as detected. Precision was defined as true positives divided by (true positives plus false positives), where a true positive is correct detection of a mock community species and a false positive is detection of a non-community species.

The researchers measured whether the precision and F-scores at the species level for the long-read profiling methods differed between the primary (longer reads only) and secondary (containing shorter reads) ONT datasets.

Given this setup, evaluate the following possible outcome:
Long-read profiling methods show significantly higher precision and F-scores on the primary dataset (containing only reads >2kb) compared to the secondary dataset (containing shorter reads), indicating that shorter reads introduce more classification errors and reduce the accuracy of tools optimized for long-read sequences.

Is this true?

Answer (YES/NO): NO